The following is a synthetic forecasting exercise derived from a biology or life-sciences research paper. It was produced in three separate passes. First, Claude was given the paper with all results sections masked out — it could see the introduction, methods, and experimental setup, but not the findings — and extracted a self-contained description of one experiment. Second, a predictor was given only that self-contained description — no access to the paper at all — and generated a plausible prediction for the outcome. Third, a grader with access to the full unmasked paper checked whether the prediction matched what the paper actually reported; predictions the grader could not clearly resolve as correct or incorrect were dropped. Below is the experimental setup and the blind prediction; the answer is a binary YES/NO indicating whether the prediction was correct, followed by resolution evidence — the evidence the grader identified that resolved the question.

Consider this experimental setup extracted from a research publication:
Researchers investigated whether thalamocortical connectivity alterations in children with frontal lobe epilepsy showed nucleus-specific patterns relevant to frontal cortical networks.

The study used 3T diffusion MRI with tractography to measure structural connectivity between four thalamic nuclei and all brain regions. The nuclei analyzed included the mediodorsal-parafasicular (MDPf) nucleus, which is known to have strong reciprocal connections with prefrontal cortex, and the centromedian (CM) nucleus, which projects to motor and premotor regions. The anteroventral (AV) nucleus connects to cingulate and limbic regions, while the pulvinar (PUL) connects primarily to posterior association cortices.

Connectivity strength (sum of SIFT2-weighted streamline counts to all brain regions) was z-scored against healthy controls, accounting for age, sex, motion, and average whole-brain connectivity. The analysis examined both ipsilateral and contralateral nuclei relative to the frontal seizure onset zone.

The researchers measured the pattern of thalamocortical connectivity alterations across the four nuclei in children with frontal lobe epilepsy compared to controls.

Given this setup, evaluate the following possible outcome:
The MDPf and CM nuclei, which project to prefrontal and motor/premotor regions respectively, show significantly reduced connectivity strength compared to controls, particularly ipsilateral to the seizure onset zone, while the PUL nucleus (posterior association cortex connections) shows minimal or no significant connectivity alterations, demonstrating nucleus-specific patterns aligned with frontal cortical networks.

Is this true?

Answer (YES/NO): NO